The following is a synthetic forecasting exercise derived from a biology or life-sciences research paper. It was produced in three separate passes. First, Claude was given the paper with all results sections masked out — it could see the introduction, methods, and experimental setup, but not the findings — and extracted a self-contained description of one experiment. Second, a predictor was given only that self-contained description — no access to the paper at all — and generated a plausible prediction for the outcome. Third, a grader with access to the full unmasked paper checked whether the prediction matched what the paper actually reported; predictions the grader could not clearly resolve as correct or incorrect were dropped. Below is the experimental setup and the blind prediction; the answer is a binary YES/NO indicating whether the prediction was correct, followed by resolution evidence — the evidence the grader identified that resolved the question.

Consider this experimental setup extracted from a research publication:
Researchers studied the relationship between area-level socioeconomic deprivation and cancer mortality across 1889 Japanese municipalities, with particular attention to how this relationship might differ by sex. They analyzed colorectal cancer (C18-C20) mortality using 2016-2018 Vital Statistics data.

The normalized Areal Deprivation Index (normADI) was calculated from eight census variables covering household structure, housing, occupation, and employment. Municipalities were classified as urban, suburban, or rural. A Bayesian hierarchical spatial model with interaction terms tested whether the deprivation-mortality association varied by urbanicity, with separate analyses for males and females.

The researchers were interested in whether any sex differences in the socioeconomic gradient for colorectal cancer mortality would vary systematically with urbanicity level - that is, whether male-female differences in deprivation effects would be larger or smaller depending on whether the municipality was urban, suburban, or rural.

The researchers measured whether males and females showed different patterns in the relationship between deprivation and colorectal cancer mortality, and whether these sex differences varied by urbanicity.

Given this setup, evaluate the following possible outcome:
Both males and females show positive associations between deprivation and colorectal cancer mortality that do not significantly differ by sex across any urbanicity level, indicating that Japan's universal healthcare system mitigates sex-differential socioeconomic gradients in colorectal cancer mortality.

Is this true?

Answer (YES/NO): NO